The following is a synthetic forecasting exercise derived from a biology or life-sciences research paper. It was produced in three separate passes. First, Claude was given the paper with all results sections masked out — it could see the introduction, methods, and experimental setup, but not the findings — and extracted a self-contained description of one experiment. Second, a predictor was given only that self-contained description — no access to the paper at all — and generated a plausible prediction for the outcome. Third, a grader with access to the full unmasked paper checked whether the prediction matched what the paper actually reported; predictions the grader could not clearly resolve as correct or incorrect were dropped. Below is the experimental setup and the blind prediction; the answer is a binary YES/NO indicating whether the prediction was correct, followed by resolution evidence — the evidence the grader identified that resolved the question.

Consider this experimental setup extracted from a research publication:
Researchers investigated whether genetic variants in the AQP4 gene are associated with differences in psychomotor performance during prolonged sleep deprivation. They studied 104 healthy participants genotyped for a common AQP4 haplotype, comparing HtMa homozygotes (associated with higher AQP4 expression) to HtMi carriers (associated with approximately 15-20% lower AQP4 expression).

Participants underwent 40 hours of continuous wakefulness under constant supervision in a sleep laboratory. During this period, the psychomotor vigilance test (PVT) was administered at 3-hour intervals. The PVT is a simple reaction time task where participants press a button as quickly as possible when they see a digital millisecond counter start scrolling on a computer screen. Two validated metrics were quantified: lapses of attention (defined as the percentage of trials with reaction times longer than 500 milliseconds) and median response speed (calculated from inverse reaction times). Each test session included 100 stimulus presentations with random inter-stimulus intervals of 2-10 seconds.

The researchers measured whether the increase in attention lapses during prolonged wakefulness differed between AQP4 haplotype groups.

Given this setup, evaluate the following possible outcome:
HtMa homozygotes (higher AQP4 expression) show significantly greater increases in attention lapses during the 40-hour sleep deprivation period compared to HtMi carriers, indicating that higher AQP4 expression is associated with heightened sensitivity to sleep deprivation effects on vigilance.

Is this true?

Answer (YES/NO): NO